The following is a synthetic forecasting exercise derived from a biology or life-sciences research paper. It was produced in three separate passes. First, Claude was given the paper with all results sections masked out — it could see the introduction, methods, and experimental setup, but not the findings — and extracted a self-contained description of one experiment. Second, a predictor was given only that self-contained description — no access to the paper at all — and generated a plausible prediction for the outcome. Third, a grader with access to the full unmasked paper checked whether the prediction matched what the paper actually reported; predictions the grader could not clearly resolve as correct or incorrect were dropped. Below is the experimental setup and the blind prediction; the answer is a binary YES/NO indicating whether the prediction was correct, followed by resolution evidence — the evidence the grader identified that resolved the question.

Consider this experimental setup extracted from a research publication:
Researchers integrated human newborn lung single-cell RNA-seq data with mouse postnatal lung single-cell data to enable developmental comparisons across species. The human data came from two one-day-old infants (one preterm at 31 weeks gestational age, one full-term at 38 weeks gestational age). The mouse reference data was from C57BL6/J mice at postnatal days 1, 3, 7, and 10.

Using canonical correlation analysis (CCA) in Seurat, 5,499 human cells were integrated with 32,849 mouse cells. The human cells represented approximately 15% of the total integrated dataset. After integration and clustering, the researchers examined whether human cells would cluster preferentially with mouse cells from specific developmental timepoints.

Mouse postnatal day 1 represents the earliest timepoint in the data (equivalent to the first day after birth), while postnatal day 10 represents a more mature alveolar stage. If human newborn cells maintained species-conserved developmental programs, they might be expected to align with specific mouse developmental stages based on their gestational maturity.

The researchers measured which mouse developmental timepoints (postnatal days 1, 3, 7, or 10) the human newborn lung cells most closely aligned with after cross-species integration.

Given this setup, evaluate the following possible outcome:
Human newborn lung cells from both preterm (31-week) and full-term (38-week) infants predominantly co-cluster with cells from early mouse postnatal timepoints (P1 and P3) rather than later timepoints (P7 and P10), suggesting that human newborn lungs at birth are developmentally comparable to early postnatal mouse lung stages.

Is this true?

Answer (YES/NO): NO